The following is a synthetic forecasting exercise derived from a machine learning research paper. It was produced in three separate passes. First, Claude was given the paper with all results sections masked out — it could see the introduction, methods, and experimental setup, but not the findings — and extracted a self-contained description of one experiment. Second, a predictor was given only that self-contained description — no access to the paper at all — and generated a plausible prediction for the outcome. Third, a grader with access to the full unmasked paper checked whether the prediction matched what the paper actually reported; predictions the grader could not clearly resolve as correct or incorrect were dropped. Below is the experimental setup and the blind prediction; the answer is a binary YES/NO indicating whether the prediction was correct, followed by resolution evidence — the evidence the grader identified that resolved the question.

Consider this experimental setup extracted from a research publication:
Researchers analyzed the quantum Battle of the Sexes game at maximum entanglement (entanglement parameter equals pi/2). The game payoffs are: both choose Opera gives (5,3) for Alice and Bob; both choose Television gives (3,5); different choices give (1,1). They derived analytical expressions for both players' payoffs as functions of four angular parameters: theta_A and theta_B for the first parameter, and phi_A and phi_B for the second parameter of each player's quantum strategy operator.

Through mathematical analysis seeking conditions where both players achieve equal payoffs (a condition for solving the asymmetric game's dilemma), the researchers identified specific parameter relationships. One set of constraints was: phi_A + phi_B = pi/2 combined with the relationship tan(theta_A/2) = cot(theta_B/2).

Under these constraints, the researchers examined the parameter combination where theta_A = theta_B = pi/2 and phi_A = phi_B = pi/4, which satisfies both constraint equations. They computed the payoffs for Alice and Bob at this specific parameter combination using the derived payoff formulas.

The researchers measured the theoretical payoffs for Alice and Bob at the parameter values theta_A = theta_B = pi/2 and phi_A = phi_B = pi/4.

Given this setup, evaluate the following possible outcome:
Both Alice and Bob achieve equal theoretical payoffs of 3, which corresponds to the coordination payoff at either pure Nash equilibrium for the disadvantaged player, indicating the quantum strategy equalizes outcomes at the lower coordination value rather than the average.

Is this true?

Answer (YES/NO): NO